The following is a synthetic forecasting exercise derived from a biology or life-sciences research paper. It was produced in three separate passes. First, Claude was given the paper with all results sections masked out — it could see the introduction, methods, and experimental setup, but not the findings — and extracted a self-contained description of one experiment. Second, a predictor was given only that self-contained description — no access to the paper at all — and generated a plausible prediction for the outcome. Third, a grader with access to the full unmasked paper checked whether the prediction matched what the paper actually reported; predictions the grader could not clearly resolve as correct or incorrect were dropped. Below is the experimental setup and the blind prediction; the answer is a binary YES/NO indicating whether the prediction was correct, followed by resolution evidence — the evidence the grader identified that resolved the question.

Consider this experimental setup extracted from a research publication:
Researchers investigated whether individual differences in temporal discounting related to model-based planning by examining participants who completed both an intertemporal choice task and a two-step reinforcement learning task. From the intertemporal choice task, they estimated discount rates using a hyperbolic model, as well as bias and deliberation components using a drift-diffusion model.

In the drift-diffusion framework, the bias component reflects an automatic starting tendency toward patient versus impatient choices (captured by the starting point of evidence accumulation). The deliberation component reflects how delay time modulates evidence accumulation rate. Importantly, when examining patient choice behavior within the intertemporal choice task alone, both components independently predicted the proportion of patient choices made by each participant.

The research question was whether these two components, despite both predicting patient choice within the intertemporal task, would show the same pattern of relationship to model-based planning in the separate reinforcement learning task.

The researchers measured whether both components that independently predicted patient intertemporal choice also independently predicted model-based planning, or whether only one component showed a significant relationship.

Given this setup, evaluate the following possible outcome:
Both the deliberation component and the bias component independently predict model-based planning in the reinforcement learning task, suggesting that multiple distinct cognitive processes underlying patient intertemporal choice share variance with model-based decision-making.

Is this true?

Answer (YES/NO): NO